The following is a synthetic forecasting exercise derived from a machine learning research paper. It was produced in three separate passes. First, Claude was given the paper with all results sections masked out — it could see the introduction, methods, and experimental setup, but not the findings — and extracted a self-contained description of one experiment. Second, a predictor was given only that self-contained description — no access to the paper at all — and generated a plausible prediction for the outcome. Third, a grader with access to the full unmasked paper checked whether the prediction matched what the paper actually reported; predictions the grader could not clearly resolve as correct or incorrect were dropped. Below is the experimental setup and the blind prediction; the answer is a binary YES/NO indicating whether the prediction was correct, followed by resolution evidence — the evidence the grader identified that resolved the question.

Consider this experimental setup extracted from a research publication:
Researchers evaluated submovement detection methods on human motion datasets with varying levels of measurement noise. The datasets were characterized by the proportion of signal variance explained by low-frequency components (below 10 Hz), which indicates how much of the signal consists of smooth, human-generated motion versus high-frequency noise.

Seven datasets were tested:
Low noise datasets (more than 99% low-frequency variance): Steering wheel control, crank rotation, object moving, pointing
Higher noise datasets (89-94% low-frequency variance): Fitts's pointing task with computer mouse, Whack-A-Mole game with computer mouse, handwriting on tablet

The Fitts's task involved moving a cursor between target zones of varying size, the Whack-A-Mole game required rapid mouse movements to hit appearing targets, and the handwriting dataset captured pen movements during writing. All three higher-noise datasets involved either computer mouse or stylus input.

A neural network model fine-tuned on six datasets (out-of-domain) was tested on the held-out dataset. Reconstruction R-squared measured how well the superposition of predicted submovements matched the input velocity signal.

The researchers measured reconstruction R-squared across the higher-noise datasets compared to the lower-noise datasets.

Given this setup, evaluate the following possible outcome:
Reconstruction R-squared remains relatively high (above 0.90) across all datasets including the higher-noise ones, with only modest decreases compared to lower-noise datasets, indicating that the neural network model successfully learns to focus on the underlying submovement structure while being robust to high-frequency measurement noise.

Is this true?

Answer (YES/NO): NO